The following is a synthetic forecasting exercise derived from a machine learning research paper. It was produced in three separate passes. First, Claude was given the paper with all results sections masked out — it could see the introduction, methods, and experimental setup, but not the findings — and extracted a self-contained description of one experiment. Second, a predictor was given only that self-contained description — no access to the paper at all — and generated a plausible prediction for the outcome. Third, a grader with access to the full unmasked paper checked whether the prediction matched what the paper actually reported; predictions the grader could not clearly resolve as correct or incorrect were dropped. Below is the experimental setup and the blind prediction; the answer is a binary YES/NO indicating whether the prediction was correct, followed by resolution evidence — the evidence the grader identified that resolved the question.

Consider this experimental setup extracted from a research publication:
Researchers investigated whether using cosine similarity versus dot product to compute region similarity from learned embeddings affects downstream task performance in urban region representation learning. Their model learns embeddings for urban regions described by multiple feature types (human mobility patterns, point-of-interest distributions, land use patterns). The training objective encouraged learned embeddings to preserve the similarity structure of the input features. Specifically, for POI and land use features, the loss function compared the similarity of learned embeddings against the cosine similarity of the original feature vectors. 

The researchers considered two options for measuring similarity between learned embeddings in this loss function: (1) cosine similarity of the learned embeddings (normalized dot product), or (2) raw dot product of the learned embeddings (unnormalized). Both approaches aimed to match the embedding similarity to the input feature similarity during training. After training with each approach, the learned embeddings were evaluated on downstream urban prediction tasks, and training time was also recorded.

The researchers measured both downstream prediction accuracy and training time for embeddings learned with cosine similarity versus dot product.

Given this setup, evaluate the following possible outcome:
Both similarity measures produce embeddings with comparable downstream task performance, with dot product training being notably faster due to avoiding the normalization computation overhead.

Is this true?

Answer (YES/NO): YES